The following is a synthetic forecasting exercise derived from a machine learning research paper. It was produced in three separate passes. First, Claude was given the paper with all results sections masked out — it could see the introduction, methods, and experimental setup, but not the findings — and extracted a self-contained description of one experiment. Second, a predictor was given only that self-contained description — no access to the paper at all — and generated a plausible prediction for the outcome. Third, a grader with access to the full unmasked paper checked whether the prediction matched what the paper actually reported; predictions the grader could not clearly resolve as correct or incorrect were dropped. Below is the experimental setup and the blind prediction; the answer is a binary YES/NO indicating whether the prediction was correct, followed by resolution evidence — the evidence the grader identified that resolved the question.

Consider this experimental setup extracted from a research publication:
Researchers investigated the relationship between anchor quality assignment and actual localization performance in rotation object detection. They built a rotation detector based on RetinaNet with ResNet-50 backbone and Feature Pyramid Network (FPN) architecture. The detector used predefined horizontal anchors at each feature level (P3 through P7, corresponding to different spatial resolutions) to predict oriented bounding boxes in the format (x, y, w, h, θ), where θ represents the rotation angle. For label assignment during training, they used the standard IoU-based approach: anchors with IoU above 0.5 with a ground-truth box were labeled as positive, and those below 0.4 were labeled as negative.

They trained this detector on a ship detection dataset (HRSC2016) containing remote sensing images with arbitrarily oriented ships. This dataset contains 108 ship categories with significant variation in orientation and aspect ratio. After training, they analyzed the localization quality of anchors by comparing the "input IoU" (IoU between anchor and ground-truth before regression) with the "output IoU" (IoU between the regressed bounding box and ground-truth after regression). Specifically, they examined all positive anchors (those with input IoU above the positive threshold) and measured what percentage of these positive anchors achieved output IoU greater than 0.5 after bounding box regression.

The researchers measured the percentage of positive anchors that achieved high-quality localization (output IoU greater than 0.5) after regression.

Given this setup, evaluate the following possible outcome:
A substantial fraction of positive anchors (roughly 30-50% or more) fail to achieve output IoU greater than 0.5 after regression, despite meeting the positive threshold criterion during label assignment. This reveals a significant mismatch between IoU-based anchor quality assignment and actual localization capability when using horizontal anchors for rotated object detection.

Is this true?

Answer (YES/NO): NO